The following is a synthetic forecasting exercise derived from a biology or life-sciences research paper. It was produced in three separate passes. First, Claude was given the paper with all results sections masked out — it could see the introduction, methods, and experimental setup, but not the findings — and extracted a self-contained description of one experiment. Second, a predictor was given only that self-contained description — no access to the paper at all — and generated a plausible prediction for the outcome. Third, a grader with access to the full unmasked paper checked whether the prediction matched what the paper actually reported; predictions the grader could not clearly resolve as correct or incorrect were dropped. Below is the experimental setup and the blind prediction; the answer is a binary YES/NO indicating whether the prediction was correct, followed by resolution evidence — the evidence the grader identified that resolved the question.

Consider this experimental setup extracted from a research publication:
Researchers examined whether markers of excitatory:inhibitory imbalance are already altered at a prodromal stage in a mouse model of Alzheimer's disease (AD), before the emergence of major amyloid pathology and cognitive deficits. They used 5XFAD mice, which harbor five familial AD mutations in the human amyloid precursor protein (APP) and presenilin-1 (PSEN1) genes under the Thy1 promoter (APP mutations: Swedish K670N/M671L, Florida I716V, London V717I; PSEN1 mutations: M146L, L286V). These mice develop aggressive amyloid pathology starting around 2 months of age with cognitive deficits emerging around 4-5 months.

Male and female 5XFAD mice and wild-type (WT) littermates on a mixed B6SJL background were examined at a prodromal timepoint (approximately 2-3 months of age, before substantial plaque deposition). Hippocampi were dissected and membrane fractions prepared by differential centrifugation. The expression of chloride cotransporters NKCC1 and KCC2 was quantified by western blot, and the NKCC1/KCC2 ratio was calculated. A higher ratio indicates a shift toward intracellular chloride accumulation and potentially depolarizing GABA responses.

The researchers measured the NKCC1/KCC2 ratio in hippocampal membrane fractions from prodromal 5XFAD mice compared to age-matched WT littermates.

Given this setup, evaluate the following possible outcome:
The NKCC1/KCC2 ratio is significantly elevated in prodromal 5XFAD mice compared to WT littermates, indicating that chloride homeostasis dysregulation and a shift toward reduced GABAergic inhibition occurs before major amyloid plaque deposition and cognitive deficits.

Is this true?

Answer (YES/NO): NO